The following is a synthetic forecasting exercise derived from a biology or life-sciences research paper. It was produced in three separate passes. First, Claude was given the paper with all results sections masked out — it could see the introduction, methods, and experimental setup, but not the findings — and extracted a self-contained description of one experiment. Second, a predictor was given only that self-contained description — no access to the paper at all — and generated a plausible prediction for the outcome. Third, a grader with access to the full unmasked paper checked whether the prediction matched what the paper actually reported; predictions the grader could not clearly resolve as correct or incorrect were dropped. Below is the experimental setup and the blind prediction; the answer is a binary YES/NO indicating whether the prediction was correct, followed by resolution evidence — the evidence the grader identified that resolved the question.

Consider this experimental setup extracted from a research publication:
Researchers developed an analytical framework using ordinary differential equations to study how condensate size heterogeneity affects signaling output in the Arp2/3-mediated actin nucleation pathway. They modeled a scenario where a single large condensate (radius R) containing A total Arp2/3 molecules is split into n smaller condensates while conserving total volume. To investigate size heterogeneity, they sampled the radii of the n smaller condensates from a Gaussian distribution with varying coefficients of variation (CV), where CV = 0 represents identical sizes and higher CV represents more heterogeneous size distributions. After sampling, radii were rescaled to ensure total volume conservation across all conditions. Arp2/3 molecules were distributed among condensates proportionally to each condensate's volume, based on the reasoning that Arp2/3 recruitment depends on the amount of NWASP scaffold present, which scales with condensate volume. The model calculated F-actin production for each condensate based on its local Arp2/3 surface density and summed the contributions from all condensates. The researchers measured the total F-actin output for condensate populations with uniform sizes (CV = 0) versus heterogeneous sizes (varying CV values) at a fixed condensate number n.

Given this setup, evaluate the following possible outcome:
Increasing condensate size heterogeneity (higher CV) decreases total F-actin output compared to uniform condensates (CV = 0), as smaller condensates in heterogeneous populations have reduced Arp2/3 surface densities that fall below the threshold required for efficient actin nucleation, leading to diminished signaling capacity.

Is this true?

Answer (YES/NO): NO